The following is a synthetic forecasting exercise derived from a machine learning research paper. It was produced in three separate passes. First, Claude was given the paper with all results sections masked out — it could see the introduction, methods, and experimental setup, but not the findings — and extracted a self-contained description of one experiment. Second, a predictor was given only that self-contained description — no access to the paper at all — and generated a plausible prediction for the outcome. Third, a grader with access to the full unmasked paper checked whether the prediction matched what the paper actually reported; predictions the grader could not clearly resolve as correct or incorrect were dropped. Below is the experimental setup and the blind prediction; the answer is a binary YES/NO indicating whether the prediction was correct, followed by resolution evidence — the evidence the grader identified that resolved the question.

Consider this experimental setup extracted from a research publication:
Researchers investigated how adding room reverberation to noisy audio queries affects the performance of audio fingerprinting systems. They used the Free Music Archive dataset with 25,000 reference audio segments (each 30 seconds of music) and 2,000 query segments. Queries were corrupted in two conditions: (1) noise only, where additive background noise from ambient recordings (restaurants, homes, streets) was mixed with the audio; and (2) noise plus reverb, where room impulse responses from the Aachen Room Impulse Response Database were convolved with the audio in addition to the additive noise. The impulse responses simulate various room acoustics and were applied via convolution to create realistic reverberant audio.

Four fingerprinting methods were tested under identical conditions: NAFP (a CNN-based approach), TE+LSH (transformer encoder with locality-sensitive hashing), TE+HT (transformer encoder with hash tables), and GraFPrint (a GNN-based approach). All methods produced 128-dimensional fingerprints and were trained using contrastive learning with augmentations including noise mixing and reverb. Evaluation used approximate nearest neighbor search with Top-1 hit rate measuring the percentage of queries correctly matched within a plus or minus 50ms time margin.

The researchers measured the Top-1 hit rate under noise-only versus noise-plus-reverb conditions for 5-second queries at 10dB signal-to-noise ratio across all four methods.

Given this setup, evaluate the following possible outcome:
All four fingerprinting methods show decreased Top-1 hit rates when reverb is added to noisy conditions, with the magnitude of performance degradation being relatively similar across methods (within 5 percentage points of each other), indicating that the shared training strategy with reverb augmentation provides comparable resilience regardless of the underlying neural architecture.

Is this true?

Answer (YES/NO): NO